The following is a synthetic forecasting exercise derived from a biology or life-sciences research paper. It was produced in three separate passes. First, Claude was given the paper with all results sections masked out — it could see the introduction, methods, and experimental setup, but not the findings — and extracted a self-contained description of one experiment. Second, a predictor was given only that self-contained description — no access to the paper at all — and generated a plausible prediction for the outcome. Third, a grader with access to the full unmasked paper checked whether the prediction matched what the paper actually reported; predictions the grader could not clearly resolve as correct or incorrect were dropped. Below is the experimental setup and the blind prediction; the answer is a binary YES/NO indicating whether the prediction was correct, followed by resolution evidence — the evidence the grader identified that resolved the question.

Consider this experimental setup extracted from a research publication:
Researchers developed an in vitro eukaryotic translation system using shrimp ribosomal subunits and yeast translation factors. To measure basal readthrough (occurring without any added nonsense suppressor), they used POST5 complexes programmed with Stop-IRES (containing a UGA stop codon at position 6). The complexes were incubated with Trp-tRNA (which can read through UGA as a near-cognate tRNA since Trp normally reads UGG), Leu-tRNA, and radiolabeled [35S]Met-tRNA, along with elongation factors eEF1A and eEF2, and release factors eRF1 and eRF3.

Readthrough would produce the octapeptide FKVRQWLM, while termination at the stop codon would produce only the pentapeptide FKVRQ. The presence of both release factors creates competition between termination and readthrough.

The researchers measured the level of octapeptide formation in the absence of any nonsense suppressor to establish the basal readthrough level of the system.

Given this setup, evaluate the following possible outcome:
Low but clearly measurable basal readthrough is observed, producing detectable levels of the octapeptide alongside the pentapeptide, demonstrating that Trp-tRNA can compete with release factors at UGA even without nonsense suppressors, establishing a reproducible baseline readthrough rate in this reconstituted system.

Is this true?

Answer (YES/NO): YES